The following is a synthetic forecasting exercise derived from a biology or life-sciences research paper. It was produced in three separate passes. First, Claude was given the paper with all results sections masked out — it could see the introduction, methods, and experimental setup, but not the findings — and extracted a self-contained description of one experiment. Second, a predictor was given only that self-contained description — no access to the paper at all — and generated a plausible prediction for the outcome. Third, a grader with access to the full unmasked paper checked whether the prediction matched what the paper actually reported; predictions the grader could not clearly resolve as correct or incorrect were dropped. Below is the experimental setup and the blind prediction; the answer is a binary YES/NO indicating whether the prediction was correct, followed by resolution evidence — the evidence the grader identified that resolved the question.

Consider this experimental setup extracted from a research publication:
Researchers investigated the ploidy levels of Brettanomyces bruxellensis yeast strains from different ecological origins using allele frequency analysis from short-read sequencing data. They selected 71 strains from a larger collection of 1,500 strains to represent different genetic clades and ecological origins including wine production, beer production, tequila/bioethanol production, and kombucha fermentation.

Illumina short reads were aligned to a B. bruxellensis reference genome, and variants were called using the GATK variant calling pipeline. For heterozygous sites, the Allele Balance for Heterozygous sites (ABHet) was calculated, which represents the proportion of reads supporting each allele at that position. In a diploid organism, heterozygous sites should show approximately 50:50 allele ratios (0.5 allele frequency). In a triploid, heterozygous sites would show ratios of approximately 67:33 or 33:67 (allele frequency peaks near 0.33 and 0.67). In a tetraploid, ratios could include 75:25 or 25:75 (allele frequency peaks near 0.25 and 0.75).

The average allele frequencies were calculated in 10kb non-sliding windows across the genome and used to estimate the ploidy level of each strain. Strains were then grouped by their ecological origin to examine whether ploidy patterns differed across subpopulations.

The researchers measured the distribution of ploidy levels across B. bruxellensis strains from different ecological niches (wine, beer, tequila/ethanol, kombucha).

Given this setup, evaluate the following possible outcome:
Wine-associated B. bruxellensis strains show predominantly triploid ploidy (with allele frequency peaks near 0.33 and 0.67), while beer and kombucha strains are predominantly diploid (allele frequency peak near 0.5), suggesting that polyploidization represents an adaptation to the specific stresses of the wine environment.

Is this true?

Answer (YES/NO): NO